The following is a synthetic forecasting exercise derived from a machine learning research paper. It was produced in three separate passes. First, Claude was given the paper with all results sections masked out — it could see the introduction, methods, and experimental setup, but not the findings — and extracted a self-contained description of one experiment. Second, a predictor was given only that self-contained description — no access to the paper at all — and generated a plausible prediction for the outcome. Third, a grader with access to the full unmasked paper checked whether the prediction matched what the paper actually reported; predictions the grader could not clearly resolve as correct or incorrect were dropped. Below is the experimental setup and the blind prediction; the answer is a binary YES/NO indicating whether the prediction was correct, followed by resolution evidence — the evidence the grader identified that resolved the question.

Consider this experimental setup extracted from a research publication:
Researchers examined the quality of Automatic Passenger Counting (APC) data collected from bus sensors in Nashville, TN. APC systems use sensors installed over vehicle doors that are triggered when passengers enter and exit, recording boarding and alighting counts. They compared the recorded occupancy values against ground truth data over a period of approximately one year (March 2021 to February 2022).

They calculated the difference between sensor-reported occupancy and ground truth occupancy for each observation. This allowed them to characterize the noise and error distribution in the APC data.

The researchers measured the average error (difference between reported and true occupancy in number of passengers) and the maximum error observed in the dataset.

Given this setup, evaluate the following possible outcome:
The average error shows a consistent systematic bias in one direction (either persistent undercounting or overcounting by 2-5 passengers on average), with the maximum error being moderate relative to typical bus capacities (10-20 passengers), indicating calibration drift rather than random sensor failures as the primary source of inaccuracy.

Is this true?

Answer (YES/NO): NO